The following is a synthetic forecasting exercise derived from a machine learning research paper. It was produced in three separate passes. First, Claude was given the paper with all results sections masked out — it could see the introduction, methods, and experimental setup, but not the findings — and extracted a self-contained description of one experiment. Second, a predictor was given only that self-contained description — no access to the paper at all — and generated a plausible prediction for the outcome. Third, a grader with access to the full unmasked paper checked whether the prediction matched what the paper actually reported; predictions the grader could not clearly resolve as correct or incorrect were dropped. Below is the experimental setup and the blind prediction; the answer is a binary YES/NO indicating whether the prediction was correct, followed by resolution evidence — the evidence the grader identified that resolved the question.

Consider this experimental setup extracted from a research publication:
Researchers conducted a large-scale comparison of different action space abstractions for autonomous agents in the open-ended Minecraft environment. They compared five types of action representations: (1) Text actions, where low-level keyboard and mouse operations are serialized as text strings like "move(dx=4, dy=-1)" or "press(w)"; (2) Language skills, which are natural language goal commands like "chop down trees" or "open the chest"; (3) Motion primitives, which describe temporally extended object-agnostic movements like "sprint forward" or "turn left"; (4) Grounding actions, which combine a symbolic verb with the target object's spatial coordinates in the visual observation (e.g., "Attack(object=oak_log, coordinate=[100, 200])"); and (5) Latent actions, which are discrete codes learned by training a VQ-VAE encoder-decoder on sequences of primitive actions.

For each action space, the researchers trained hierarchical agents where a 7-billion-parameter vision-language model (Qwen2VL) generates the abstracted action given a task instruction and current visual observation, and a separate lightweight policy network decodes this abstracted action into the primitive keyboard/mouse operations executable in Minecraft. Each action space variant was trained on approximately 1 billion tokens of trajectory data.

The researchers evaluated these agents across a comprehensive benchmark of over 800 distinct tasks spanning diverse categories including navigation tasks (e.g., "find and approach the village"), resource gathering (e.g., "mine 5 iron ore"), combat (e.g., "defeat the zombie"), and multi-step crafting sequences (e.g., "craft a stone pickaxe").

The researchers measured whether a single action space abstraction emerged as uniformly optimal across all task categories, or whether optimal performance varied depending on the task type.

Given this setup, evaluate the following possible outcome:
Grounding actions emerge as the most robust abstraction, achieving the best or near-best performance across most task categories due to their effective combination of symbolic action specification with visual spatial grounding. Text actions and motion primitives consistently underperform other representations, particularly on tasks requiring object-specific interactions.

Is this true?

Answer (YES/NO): NO